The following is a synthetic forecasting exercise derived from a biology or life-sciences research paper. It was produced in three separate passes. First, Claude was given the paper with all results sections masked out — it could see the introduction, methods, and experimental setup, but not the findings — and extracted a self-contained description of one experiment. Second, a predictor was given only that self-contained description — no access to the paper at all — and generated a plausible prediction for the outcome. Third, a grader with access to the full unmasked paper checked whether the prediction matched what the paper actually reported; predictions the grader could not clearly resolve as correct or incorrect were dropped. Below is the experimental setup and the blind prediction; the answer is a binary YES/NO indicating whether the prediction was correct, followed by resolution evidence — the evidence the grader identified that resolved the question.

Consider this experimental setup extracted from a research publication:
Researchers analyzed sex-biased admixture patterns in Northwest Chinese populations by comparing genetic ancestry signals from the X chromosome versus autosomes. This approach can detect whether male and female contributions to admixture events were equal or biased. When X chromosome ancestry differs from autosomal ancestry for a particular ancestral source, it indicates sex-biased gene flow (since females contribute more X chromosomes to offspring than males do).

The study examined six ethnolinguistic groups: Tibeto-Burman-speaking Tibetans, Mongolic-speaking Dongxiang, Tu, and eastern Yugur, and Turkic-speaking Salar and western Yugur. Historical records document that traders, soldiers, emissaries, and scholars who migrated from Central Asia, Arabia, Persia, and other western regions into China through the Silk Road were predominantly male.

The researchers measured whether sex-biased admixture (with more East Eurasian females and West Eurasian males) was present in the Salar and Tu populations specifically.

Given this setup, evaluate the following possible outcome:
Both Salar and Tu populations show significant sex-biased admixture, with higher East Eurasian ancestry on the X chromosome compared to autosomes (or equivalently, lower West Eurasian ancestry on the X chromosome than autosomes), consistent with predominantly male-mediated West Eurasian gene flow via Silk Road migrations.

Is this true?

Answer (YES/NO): NO